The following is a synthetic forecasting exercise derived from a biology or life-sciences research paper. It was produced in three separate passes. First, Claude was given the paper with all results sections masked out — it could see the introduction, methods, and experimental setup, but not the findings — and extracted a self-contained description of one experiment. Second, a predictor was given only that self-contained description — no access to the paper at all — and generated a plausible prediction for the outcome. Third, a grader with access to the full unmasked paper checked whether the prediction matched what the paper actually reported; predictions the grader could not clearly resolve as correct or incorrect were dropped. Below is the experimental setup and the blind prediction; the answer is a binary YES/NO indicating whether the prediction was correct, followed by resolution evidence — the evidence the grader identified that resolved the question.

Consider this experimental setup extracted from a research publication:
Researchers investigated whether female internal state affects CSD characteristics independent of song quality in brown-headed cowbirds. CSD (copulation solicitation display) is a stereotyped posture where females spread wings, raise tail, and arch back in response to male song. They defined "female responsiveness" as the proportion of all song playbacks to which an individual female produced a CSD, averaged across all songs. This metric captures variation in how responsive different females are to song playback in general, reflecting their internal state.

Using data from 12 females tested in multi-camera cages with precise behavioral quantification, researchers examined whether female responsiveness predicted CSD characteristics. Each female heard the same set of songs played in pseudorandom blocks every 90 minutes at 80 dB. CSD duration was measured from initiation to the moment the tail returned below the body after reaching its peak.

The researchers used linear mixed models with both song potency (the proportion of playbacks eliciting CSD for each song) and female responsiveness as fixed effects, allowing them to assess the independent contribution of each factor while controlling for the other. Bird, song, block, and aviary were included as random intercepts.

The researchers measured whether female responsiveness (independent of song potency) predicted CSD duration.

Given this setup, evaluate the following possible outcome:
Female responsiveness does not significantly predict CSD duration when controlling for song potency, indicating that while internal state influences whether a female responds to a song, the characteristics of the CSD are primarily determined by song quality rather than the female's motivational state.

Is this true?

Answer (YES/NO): NO